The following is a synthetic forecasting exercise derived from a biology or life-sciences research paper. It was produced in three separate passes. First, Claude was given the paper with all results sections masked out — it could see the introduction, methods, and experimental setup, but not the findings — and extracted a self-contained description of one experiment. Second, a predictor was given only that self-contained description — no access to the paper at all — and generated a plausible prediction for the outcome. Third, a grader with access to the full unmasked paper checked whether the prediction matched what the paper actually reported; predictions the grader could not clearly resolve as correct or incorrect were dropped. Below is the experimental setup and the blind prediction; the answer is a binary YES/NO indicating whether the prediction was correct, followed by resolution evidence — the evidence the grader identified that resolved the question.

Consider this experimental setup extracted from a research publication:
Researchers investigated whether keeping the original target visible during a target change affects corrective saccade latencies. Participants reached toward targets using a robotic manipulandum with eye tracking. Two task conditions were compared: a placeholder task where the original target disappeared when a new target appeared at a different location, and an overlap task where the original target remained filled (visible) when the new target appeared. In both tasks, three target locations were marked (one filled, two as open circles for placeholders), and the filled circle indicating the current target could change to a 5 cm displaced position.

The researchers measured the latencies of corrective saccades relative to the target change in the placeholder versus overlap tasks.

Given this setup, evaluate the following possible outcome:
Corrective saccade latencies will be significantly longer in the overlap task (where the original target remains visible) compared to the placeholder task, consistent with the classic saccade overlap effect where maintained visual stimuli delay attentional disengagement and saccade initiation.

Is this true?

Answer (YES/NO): YES